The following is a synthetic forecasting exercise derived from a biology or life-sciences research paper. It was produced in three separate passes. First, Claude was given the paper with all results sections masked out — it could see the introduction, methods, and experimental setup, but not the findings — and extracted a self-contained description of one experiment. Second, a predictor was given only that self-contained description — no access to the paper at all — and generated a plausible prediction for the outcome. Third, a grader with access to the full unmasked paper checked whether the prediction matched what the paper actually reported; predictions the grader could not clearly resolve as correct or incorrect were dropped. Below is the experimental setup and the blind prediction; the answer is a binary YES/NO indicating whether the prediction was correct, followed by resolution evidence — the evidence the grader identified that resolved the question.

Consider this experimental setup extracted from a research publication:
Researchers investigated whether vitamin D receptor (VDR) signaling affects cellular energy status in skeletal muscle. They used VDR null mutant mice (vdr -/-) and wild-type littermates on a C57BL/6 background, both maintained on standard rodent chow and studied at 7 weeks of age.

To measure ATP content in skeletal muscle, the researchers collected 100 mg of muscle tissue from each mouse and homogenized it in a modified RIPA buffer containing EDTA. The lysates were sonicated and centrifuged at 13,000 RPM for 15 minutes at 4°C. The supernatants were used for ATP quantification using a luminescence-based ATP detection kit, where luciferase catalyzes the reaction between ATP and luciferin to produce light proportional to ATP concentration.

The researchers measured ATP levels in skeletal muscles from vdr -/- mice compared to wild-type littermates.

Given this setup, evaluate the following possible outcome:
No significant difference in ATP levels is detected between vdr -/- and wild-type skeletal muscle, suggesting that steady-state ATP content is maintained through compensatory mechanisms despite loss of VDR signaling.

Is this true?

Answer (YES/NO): NO